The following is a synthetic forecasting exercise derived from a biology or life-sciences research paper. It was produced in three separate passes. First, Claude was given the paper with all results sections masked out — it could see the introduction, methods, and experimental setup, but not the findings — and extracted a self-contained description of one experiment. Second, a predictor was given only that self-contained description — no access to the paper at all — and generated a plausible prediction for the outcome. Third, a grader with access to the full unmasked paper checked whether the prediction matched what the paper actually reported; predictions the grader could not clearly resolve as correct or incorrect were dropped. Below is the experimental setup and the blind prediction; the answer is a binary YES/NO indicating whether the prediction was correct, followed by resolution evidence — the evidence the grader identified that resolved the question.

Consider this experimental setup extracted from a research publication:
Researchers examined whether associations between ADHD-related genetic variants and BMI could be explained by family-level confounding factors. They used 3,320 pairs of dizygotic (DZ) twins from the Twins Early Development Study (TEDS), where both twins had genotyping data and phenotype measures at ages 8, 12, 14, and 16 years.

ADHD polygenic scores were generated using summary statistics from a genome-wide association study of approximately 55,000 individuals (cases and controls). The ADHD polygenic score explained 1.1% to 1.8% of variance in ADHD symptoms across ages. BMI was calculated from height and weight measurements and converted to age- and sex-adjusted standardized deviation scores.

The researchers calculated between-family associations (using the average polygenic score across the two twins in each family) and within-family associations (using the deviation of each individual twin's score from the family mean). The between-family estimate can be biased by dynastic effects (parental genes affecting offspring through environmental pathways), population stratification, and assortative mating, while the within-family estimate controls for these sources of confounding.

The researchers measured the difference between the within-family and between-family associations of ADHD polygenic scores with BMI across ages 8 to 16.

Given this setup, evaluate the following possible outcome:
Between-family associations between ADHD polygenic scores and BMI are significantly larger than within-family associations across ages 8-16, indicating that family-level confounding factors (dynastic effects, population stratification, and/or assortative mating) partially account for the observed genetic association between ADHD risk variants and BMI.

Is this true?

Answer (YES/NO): NO